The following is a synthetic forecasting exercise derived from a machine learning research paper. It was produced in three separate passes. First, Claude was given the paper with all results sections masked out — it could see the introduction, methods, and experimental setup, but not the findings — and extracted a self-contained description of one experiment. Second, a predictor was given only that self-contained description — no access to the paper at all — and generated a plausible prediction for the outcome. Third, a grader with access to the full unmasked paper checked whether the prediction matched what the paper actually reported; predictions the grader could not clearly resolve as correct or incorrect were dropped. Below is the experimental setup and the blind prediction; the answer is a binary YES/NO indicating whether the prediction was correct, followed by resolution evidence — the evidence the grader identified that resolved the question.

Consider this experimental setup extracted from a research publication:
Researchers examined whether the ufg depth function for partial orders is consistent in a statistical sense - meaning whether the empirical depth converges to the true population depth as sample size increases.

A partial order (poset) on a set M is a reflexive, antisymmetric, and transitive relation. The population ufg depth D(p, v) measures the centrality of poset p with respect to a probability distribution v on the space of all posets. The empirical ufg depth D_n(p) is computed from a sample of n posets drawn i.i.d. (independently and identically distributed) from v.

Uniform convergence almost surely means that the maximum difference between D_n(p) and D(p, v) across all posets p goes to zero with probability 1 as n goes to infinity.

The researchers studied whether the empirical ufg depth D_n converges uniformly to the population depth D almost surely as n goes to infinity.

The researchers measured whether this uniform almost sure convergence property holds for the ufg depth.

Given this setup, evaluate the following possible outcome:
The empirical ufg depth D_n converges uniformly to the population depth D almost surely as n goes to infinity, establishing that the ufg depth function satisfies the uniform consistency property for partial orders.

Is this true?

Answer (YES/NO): YES